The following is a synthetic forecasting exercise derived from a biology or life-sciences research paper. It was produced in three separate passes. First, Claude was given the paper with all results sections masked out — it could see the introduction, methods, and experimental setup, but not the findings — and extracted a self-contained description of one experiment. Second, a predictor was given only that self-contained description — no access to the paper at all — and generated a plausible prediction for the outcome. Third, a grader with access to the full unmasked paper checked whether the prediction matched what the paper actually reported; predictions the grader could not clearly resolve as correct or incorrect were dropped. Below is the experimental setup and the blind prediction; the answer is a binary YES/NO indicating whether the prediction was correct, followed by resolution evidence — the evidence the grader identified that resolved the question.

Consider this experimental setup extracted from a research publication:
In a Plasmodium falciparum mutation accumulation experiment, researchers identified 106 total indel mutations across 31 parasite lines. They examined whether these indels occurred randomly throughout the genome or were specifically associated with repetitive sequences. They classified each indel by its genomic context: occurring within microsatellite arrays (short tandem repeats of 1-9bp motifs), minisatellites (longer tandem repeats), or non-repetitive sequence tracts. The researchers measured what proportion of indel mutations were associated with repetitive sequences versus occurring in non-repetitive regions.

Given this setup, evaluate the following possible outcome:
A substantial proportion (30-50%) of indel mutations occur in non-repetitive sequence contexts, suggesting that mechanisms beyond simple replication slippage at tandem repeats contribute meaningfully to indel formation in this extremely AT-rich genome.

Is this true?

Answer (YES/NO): NO